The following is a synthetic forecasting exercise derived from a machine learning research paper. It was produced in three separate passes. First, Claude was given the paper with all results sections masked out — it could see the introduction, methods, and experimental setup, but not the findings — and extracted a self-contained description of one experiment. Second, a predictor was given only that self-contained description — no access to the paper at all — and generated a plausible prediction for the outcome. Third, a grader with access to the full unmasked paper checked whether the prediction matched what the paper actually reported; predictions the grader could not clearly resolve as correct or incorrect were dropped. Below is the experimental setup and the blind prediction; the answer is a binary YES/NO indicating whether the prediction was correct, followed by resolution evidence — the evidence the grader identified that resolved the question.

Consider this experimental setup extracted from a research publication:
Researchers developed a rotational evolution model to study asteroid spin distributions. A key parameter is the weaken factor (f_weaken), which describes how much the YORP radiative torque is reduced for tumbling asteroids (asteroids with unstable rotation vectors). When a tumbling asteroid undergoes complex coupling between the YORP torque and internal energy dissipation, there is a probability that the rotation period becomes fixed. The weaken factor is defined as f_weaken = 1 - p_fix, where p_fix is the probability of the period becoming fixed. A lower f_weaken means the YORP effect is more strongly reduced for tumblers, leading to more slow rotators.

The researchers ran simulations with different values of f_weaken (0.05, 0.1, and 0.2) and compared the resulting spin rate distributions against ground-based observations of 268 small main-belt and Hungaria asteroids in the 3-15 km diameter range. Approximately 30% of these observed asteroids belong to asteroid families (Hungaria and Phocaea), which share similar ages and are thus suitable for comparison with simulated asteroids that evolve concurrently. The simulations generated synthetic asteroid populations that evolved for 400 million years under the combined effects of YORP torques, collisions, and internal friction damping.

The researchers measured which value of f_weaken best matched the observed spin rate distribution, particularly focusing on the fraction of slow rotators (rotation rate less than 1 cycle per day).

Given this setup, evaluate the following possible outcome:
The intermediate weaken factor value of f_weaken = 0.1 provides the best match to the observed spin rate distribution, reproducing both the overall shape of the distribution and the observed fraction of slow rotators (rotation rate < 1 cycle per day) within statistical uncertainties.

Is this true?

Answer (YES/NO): YES